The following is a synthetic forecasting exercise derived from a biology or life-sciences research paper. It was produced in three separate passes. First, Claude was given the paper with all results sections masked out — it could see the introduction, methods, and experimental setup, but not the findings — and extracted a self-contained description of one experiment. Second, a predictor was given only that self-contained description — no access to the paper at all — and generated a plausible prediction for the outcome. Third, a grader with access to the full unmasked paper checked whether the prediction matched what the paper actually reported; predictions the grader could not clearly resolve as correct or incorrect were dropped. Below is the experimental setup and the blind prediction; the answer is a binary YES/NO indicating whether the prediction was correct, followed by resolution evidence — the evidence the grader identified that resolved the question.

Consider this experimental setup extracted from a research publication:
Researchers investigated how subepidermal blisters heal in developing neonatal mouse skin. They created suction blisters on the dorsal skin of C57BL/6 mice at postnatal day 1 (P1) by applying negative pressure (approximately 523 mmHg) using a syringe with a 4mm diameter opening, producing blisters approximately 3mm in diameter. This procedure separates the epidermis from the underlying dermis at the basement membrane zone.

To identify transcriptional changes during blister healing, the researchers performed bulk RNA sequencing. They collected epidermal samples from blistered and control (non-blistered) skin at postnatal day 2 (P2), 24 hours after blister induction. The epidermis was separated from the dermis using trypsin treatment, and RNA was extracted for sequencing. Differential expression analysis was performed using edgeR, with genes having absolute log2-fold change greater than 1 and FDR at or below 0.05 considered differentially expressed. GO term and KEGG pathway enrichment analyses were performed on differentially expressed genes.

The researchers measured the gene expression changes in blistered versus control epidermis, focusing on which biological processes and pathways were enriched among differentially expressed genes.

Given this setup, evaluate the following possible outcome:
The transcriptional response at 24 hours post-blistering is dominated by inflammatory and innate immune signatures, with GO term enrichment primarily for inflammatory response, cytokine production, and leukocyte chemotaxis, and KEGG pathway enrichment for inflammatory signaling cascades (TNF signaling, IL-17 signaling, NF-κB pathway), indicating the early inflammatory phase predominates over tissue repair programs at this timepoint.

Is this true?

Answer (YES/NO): NO